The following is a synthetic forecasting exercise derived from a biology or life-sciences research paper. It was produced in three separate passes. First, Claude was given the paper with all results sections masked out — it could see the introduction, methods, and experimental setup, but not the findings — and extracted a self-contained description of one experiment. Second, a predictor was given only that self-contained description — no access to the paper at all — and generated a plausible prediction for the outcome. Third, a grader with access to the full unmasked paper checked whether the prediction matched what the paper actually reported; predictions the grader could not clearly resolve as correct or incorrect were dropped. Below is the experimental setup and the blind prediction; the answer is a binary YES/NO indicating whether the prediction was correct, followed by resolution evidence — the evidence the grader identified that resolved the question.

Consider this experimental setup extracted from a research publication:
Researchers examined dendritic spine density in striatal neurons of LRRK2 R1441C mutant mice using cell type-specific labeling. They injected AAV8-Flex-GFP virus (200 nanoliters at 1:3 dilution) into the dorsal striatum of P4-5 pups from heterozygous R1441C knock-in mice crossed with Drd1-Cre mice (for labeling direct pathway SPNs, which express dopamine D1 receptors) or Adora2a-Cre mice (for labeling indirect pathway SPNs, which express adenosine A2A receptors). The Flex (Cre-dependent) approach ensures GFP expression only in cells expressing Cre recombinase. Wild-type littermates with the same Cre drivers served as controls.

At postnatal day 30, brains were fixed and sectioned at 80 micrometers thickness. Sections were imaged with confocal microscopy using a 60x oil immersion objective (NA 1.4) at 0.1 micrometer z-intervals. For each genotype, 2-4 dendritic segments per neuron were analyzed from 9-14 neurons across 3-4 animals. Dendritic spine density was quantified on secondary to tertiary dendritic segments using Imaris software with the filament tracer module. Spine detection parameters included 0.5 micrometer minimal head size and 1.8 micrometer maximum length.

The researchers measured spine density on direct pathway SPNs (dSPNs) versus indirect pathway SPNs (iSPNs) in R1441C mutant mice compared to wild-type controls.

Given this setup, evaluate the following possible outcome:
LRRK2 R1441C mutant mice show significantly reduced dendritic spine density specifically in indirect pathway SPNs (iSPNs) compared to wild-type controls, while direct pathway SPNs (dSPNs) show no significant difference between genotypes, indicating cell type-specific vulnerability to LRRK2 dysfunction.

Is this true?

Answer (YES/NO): NO